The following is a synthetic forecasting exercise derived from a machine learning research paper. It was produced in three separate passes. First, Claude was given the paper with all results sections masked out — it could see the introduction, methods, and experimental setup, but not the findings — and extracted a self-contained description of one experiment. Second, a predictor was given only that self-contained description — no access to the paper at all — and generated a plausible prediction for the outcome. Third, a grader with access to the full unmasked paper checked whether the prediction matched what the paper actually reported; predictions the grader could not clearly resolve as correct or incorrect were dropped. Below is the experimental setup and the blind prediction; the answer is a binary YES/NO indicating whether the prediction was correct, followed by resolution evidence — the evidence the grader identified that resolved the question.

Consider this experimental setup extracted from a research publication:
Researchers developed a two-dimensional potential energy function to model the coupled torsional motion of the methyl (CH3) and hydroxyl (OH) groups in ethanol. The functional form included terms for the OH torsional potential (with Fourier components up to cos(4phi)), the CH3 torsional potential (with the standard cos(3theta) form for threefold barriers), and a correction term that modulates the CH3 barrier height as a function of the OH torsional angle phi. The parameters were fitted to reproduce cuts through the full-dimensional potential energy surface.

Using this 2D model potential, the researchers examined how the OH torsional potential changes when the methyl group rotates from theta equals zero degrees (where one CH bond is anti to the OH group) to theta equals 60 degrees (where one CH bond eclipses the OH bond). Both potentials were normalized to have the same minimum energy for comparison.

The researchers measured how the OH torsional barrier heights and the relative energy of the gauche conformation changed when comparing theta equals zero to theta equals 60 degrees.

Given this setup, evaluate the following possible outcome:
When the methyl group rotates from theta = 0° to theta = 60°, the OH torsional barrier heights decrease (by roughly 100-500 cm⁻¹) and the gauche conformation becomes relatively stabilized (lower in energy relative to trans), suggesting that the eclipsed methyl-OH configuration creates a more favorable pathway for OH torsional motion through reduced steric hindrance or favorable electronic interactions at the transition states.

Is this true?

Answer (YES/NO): NO